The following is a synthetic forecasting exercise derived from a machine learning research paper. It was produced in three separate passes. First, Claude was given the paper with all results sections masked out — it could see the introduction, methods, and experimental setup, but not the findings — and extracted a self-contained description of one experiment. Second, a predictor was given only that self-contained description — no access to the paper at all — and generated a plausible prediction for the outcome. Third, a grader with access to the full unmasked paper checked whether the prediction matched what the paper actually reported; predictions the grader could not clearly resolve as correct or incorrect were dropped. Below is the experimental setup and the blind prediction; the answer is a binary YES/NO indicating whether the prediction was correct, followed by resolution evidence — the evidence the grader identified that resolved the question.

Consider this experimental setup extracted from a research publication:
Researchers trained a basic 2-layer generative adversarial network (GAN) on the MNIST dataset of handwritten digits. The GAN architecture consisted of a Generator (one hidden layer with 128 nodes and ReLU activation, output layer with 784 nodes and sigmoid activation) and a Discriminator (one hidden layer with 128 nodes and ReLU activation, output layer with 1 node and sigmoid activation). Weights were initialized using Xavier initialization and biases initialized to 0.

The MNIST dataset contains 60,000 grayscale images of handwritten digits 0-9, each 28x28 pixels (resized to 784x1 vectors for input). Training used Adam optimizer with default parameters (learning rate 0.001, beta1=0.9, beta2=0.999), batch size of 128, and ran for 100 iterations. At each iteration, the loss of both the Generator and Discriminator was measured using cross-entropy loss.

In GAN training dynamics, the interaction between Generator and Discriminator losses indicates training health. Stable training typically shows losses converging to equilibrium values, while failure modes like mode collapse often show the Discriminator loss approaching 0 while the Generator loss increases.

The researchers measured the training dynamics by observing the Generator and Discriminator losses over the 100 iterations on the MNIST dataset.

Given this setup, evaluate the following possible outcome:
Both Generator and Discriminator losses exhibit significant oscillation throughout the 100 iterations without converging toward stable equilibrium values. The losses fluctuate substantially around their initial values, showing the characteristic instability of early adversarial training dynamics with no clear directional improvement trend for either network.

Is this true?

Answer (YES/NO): NO